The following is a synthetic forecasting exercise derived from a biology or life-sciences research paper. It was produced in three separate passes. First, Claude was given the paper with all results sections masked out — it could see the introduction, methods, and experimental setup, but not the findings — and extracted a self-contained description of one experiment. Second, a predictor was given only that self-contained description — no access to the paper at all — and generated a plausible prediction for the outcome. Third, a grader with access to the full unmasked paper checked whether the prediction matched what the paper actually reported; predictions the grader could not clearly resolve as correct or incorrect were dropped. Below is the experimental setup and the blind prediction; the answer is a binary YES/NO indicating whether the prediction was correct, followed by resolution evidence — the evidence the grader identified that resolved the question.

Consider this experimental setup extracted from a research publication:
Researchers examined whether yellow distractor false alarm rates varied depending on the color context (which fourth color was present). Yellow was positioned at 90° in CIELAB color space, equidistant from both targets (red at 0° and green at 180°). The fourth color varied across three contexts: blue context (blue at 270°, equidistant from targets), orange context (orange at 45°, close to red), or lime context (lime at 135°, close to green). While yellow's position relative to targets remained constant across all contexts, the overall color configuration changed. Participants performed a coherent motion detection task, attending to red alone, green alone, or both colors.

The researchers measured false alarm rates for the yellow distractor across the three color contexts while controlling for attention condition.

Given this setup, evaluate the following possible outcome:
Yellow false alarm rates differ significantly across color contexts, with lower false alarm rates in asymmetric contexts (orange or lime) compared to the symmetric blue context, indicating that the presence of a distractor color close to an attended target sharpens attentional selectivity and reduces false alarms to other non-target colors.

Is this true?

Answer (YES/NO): NO